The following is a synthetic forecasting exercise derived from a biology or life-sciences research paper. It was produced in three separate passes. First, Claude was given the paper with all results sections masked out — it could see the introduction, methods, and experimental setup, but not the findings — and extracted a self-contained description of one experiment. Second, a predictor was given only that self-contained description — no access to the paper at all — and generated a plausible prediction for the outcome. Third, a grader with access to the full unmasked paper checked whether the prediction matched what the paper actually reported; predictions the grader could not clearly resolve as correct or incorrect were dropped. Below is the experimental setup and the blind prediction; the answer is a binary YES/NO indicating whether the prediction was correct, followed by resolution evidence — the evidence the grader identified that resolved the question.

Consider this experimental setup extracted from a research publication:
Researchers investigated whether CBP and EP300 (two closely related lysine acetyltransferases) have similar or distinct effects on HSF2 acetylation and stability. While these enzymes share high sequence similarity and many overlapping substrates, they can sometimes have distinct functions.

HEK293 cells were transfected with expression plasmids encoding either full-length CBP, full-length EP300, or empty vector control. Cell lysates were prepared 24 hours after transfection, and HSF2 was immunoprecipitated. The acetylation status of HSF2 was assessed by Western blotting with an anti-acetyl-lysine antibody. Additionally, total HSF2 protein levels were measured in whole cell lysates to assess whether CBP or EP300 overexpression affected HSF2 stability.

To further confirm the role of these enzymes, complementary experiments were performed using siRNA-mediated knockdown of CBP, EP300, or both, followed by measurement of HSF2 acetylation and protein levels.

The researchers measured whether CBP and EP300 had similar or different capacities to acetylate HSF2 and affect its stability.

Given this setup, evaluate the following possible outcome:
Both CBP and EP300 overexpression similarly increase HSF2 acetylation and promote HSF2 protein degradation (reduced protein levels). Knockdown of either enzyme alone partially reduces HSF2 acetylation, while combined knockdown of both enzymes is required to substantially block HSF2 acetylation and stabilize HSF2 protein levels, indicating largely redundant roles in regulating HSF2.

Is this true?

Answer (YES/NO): NO